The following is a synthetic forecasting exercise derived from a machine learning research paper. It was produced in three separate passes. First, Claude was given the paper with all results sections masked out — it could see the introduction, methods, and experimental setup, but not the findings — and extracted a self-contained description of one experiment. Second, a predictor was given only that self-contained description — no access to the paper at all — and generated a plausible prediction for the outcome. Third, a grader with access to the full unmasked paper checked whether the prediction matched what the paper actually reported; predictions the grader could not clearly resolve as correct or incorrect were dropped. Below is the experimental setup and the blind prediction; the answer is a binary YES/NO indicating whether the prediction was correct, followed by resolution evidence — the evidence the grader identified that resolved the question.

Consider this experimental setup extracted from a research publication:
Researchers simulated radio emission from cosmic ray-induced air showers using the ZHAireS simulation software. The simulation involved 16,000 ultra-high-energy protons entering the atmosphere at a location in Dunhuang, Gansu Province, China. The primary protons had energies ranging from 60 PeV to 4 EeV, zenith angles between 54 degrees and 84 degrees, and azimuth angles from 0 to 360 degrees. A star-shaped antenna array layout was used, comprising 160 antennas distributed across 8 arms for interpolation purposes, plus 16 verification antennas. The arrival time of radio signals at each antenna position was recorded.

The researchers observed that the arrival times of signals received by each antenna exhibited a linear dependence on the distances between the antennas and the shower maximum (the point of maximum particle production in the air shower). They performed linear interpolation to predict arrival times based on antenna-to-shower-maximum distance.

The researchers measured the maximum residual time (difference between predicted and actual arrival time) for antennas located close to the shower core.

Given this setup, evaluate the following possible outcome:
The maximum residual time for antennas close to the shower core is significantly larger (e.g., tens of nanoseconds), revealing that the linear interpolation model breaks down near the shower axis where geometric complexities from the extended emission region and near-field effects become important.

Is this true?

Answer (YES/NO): NO